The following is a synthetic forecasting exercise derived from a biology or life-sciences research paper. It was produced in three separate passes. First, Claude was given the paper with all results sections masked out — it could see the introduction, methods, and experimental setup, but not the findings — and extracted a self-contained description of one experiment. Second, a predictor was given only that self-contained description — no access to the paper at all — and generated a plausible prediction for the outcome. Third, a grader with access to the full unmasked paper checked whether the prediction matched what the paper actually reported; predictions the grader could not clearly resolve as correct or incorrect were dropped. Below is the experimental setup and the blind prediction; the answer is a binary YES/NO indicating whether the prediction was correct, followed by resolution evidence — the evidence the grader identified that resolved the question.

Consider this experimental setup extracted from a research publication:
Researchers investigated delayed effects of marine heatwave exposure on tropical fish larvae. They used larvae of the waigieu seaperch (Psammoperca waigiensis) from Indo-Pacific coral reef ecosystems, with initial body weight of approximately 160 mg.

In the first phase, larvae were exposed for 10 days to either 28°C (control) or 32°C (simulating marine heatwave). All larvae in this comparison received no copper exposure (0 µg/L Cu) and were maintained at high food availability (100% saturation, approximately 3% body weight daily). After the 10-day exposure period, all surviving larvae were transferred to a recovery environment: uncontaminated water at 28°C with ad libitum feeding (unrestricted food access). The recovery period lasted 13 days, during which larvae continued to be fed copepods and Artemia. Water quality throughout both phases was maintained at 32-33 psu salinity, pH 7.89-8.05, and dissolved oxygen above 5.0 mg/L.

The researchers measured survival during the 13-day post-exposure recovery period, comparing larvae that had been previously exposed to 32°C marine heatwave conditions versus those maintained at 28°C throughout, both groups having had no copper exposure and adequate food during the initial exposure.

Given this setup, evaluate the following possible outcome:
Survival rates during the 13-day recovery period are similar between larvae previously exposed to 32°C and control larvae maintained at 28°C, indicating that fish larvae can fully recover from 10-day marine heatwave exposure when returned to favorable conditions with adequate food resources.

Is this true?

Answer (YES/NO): NO